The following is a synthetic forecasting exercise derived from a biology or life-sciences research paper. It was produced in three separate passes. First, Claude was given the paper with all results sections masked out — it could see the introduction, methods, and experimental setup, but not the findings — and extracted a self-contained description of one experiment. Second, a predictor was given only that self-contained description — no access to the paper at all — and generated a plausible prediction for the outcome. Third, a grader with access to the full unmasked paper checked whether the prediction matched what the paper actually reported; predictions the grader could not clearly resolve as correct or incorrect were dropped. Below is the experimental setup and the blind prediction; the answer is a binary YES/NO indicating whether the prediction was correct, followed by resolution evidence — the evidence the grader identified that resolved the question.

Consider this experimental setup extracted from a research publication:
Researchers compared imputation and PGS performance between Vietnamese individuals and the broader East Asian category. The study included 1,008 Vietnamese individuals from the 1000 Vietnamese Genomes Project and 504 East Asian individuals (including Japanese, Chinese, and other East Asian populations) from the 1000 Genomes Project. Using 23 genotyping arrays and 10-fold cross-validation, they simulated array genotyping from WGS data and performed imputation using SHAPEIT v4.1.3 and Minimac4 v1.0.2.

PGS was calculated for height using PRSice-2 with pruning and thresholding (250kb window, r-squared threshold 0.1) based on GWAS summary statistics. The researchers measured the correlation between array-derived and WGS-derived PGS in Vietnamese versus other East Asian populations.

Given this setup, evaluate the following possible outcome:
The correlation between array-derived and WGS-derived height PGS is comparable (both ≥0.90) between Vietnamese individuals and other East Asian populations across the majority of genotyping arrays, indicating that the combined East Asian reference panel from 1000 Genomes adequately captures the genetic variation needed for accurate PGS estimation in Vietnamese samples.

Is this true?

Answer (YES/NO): NO